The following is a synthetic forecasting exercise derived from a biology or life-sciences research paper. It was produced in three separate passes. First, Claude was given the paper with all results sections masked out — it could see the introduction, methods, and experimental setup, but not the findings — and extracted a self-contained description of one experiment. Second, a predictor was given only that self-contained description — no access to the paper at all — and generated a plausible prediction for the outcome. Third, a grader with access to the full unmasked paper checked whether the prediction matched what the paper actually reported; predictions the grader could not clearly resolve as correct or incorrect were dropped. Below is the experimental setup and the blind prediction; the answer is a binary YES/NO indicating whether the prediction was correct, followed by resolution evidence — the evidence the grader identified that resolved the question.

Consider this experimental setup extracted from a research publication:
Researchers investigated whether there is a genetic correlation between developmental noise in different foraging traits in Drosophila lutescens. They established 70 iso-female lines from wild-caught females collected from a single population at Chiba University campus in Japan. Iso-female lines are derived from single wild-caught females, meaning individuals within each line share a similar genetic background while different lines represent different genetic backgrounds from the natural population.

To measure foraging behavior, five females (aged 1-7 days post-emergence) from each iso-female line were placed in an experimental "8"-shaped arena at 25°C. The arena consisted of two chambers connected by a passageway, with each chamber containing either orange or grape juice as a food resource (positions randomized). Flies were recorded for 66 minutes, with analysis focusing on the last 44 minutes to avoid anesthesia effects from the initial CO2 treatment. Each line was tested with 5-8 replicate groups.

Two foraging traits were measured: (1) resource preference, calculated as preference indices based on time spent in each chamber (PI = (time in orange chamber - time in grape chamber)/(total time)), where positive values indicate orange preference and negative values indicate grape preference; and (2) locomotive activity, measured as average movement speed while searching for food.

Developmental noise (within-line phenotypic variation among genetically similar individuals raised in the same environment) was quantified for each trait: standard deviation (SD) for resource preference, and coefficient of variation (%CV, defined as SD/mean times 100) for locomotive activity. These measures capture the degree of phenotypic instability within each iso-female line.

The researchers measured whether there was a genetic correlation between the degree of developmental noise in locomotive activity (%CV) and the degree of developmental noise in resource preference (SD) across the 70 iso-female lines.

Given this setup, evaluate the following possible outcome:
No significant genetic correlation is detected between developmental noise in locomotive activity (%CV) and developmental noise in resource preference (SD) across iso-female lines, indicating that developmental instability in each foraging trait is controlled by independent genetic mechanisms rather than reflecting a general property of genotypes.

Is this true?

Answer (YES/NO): NO